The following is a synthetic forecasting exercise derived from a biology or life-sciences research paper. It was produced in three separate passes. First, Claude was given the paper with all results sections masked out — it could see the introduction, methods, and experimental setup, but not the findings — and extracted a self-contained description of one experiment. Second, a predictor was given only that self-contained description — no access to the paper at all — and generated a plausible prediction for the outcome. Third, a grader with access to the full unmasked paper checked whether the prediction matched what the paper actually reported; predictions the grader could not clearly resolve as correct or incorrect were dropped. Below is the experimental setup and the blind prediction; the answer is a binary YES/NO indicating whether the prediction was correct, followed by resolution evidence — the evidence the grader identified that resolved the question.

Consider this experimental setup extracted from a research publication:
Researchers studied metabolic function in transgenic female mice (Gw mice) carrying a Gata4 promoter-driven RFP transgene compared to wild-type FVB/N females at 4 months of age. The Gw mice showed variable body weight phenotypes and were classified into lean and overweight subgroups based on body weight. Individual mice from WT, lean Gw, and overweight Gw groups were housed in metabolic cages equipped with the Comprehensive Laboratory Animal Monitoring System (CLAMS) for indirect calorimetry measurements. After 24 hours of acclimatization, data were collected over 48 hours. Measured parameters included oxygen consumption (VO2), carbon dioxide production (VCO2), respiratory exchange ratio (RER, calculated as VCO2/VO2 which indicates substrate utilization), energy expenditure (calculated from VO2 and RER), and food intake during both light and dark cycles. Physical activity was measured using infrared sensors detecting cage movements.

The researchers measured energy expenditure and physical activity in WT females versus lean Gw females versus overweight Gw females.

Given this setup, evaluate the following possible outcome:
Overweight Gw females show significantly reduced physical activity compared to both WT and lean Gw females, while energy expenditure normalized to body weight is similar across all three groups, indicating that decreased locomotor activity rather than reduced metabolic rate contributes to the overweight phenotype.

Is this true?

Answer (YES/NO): NO